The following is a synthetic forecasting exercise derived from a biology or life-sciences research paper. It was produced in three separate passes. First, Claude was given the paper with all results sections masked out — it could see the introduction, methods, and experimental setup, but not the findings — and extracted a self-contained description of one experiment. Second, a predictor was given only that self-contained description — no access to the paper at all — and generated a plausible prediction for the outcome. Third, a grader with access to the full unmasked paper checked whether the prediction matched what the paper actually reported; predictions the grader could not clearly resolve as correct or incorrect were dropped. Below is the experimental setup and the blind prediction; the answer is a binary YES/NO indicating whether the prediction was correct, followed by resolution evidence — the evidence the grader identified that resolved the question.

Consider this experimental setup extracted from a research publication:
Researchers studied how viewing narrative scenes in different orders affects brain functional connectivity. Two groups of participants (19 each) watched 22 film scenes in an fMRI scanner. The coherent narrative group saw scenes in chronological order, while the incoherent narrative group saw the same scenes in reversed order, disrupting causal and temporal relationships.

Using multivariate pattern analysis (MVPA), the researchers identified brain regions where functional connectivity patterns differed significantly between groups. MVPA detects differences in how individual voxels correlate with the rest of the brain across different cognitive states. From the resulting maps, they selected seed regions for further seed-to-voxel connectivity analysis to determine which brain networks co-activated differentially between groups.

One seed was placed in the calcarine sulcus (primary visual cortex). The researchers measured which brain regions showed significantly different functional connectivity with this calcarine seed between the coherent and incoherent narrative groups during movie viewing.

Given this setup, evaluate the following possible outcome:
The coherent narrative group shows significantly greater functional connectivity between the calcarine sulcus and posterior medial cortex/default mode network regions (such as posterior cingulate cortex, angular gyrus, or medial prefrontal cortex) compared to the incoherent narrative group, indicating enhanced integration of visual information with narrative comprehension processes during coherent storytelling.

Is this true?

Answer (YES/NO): YES